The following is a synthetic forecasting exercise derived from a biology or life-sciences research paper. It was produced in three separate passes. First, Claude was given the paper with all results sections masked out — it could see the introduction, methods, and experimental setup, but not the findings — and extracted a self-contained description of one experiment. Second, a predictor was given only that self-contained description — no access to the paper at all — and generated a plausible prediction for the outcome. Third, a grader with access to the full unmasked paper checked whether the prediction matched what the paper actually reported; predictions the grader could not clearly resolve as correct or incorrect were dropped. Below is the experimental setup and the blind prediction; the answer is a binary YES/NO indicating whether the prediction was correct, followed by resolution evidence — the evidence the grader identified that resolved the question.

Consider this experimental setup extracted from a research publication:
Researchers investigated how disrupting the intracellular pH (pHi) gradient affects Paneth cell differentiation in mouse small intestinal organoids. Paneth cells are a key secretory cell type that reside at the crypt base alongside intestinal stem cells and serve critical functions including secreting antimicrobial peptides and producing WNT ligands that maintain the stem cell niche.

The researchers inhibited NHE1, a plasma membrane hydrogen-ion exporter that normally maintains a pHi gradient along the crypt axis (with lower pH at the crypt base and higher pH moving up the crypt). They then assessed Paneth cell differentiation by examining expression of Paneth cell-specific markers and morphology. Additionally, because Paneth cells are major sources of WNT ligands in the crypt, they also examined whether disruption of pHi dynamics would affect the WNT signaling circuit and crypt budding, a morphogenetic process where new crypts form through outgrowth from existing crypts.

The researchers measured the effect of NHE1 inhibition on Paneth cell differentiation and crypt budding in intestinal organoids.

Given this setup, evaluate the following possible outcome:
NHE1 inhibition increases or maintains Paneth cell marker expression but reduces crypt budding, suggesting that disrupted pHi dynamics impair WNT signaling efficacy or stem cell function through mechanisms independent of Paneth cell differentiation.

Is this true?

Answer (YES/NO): NO